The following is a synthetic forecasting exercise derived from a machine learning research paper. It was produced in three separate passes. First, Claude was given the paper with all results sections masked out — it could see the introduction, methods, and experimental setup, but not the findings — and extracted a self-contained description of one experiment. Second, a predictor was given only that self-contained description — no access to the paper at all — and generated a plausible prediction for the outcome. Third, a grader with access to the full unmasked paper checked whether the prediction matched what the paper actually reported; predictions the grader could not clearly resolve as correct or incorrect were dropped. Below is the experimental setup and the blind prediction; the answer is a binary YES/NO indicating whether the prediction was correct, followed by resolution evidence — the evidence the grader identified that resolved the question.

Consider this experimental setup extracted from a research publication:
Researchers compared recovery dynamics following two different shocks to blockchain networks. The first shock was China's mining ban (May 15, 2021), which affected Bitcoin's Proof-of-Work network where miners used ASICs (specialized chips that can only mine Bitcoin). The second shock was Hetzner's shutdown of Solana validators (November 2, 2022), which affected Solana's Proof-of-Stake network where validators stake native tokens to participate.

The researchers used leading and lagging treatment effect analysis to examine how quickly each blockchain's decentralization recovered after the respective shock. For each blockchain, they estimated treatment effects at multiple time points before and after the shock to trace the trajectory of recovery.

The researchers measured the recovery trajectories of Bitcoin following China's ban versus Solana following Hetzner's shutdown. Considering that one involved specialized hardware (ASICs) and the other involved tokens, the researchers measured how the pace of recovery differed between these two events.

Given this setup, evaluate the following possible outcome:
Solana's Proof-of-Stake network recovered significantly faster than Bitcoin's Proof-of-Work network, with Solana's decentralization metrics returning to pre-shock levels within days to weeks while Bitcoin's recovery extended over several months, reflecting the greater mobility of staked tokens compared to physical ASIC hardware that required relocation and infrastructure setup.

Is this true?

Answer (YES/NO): NO